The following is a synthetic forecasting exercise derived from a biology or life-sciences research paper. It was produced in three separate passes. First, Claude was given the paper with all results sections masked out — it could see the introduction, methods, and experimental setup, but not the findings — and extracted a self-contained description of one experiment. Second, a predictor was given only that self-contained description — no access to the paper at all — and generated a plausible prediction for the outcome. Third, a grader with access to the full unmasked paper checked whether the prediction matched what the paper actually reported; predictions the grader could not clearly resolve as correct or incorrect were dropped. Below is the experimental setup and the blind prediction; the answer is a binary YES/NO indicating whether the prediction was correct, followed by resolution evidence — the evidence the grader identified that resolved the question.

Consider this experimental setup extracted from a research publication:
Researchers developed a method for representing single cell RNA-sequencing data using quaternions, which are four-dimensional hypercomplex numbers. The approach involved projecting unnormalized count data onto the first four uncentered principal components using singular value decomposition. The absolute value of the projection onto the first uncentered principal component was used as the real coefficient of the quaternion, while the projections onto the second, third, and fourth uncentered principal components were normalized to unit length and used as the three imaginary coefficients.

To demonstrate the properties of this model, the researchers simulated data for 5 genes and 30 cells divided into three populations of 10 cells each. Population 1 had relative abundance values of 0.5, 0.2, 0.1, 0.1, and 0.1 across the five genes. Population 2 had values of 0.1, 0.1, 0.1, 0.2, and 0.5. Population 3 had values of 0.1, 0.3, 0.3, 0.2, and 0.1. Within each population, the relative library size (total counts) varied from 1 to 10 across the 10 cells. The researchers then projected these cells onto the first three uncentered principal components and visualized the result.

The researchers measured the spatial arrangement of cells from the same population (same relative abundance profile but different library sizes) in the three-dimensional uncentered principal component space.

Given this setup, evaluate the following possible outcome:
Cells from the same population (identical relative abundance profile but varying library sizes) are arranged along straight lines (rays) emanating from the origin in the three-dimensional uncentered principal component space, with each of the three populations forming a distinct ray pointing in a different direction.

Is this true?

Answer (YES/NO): YES